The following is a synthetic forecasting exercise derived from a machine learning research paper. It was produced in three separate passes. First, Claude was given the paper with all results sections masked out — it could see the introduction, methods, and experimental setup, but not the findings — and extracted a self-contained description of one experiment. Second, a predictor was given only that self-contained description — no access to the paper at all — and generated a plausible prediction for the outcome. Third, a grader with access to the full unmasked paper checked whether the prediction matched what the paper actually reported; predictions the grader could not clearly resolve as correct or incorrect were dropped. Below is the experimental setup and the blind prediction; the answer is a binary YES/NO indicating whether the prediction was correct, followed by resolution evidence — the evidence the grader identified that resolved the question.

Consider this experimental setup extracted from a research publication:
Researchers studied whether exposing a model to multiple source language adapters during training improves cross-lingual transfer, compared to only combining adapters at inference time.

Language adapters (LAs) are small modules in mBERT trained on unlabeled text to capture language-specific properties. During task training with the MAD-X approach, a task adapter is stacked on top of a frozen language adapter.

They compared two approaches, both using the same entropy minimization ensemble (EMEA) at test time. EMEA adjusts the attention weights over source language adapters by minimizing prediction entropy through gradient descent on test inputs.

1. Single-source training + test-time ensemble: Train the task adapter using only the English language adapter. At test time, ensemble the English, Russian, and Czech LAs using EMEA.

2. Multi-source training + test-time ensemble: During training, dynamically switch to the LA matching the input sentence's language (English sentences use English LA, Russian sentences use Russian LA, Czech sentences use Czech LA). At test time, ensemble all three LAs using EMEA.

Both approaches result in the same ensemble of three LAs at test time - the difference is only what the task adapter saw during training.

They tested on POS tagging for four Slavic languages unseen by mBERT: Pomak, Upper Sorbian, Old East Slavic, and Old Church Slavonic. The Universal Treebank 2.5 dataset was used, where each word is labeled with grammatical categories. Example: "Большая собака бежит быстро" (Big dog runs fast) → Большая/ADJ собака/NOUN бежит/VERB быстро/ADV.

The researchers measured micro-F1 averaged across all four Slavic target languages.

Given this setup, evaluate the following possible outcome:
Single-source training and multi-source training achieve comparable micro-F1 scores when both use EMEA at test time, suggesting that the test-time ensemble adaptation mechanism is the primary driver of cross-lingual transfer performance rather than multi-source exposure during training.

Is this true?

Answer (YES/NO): NO